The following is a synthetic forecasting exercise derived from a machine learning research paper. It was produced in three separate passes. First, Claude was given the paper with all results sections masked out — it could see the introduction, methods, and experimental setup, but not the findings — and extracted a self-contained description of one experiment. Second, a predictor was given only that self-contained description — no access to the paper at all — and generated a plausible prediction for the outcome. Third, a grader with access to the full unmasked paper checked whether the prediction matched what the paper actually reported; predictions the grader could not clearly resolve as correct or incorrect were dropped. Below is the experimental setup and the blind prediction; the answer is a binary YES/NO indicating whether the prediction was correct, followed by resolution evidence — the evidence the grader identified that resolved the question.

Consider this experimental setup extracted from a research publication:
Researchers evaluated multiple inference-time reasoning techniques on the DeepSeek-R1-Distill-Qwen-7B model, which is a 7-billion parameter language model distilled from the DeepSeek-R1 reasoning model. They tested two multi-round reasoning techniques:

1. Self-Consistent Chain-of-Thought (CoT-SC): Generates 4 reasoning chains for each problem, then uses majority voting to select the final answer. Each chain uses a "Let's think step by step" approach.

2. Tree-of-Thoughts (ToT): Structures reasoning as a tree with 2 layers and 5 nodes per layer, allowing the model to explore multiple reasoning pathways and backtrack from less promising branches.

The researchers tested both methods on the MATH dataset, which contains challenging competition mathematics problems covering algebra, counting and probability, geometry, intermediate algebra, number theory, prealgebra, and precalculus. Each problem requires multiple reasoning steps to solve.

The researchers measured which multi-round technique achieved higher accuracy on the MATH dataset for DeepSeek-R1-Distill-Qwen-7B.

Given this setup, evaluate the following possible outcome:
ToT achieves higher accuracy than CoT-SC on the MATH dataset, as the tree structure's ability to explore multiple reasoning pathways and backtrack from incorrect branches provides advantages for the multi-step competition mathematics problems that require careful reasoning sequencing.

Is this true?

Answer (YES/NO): YES